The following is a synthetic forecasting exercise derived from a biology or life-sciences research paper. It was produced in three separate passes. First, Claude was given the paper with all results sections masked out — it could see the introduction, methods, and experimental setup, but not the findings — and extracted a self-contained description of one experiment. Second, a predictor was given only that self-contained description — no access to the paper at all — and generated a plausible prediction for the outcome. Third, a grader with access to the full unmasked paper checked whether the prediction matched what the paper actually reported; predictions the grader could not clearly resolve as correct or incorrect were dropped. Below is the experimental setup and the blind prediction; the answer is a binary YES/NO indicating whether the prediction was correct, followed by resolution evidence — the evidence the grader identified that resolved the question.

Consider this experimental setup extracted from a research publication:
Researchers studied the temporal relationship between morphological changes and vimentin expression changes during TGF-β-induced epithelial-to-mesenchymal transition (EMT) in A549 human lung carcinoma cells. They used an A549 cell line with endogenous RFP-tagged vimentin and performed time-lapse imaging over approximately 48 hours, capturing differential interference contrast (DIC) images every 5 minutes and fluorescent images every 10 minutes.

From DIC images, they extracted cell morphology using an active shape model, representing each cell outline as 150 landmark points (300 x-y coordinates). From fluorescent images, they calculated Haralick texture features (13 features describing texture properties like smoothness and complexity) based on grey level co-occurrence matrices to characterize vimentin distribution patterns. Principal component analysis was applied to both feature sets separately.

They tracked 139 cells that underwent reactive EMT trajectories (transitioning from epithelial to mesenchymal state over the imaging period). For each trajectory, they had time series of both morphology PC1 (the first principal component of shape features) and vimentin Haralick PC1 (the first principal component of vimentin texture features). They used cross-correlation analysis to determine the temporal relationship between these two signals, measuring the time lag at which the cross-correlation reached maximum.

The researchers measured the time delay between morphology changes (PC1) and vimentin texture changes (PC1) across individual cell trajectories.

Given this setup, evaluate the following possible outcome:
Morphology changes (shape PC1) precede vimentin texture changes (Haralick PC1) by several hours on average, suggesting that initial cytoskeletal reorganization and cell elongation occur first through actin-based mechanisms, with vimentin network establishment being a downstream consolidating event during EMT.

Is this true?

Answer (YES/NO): NO